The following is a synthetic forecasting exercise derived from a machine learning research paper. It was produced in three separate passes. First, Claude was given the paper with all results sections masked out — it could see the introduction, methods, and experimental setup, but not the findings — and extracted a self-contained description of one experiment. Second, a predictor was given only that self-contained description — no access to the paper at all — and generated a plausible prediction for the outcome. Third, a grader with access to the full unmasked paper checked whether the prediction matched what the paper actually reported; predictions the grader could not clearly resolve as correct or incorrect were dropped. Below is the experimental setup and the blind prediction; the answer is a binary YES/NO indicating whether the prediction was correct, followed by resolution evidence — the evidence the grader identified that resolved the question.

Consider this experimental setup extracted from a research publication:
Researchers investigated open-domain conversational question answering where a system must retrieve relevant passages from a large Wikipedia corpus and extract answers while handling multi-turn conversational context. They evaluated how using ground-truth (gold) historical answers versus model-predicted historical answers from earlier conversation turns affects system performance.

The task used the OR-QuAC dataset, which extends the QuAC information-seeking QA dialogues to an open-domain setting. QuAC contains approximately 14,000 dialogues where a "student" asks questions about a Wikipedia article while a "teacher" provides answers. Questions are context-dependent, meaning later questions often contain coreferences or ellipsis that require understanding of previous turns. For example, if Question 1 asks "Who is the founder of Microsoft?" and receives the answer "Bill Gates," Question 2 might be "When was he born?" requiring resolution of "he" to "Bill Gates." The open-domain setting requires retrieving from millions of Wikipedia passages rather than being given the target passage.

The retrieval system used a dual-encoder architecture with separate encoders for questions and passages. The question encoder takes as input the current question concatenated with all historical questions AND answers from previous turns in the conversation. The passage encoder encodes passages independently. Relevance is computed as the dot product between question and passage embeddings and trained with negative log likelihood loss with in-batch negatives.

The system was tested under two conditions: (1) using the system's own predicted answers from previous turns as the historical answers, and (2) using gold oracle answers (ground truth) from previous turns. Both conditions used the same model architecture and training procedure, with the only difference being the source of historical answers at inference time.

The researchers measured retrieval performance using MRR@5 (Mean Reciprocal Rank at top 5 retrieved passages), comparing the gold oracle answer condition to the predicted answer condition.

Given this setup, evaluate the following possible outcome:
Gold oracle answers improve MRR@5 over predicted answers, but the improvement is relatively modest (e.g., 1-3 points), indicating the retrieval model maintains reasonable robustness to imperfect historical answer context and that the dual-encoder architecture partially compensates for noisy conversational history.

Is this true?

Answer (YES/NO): NO